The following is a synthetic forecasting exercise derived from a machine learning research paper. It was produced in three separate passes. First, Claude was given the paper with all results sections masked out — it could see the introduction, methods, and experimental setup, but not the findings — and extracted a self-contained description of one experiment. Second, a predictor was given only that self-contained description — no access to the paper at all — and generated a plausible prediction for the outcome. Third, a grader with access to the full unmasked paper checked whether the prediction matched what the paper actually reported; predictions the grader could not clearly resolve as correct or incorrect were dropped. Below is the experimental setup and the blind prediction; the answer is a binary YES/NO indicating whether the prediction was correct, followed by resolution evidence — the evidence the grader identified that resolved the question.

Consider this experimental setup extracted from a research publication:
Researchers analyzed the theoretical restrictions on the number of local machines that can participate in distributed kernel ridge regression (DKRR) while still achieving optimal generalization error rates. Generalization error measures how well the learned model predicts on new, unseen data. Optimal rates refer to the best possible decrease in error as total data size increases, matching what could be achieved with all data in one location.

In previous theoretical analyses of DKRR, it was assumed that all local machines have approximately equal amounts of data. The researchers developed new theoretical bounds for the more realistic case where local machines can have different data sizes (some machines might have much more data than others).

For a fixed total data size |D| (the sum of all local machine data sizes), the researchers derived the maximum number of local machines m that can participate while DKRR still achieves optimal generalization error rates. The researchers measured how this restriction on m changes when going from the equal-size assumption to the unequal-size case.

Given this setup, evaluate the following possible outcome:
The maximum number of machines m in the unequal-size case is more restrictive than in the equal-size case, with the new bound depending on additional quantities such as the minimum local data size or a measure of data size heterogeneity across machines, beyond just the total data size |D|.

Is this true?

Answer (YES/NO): NO